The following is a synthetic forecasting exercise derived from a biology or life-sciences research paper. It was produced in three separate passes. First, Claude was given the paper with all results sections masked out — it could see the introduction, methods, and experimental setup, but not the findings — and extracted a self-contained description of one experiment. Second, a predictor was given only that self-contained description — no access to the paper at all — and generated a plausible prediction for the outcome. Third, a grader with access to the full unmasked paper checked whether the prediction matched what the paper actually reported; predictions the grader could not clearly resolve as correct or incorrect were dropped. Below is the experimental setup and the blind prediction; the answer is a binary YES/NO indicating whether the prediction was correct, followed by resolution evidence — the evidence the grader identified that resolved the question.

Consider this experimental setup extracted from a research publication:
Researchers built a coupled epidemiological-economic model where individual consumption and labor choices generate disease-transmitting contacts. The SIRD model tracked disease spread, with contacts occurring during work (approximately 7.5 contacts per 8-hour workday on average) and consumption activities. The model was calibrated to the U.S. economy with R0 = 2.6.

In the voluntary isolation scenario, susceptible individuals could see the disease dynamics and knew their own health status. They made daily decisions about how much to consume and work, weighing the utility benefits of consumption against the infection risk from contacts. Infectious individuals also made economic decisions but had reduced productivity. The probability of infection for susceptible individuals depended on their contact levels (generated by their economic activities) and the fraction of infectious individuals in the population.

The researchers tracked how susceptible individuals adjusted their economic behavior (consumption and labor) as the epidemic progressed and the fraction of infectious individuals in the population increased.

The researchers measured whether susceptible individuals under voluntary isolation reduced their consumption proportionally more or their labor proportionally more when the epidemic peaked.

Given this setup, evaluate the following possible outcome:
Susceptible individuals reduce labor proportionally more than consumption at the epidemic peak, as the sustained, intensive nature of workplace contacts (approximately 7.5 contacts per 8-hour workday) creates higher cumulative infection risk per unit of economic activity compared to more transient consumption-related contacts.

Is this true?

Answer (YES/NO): YES